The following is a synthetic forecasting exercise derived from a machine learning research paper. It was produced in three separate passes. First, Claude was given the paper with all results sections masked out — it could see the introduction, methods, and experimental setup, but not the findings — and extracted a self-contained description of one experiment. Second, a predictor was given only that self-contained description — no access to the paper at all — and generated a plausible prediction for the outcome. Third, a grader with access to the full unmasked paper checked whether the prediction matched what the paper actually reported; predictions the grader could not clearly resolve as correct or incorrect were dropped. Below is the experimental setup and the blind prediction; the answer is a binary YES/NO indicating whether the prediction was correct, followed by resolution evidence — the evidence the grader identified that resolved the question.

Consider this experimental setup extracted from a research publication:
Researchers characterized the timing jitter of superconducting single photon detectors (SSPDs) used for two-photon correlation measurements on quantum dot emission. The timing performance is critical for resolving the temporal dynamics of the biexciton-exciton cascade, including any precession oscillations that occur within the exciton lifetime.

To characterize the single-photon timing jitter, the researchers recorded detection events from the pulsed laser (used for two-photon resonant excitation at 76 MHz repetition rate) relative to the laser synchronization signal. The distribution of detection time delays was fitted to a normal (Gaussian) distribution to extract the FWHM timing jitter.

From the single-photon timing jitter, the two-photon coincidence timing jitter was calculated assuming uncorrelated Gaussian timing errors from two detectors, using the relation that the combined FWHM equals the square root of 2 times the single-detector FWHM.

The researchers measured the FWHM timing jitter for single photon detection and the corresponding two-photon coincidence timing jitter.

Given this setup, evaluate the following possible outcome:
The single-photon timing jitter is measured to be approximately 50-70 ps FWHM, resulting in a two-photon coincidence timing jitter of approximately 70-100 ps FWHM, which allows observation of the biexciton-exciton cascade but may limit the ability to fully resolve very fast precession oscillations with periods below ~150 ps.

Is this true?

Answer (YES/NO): NO